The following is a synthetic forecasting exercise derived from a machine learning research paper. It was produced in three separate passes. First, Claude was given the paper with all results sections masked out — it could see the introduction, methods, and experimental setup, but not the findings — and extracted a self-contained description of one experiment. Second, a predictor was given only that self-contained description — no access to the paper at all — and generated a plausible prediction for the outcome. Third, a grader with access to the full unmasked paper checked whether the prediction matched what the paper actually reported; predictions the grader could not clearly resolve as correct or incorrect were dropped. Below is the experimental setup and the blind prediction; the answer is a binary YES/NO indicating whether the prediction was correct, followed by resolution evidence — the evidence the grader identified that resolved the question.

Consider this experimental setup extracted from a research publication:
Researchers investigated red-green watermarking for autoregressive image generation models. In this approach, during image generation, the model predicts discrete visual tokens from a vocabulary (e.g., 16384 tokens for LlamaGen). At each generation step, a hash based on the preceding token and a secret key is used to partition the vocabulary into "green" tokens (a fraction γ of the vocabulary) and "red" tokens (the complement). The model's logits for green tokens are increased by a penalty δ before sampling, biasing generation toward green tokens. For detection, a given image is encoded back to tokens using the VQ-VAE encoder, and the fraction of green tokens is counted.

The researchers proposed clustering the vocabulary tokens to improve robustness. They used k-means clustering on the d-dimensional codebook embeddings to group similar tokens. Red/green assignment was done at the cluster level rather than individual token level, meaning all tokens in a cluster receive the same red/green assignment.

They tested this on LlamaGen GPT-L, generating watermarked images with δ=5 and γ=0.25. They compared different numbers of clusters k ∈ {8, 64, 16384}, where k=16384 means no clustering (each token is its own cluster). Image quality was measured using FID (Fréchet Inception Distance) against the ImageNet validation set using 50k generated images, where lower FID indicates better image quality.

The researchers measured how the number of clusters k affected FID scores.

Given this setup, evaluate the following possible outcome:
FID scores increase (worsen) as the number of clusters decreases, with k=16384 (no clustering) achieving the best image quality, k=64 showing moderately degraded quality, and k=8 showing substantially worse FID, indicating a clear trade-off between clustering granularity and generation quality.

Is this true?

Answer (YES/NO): NO